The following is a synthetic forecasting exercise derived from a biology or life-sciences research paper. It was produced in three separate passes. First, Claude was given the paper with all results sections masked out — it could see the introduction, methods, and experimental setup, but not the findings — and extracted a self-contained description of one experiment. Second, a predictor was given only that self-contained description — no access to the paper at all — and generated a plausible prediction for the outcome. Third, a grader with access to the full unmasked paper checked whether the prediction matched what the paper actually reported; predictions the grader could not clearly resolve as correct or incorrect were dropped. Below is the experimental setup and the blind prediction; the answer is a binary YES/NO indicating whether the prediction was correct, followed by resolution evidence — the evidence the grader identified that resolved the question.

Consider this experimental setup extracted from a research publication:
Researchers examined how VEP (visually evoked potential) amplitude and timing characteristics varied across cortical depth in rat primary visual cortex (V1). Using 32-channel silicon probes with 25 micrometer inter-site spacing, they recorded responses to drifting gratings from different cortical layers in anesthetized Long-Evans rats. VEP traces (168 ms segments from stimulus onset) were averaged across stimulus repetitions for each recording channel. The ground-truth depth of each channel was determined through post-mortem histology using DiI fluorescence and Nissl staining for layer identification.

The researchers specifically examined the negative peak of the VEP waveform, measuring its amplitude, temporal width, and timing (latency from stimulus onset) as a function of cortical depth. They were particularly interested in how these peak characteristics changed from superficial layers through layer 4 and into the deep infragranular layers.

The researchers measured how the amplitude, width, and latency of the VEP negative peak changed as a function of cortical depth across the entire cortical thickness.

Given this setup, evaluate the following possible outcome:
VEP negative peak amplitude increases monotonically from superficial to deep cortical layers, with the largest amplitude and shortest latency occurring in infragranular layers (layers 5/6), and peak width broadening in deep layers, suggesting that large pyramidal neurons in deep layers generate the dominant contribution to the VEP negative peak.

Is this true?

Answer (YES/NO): NO